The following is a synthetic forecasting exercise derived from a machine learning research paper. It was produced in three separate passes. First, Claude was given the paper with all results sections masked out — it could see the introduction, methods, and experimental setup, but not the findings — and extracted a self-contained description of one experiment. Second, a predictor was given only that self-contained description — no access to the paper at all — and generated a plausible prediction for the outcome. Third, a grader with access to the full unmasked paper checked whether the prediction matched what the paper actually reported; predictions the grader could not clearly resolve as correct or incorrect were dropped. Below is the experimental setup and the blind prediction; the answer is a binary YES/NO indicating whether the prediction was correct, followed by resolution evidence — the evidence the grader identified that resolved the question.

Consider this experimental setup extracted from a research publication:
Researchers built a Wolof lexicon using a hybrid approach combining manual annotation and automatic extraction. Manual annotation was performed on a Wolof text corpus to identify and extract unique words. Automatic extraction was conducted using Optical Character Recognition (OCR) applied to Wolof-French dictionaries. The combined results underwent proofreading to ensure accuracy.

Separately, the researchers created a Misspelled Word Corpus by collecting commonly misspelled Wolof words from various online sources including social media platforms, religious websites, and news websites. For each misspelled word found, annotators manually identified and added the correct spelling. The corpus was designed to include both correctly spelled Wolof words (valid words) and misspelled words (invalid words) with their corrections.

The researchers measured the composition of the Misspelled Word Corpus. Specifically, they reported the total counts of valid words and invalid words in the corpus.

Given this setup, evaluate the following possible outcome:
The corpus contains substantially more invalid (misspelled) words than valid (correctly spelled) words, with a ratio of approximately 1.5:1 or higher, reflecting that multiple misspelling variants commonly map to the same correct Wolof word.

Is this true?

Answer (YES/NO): YES